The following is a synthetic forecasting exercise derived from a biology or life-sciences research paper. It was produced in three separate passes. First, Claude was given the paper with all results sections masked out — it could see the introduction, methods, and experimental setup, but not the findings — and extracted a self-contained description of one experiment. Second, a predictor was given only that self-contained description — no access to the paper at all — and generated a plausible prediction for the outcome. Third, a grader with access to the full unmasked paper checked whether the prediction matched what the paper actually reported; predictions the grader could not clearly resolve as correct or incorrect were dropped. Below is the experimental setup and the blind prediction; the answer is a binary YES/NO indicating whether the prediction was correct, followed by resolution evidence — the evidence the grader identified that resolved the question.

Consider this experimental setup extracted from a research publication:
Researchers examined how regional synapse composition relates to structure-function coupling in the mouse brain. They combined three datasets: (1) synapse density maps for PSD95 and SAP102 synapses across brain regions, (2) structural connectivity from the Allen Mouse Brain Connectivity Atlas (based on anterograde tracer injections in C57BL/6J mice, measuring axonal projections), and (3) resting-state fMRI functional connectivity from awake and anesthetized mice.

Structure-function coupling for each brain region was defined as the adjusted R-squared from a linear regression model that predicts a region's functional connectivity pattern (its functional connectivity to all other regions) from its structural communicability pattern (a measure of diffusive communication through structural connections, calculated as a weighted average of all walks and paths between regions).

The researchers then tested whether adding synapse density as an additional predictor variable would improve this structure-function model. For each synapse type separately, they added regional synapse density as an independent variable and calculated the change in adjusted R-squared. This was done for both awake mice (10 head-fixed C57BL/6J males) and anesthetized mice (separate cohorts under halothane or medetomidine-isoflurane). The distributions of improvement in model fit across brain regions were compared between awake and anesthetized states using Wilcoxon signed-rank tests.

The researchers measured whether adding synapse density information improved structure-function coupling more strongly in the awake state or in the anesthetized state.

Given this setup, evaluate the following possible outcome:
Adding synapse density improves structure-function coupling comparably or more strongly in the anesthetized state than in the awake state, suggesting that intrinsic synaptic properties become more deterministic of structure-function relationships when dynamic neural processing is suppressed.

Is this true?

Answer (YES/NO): NO